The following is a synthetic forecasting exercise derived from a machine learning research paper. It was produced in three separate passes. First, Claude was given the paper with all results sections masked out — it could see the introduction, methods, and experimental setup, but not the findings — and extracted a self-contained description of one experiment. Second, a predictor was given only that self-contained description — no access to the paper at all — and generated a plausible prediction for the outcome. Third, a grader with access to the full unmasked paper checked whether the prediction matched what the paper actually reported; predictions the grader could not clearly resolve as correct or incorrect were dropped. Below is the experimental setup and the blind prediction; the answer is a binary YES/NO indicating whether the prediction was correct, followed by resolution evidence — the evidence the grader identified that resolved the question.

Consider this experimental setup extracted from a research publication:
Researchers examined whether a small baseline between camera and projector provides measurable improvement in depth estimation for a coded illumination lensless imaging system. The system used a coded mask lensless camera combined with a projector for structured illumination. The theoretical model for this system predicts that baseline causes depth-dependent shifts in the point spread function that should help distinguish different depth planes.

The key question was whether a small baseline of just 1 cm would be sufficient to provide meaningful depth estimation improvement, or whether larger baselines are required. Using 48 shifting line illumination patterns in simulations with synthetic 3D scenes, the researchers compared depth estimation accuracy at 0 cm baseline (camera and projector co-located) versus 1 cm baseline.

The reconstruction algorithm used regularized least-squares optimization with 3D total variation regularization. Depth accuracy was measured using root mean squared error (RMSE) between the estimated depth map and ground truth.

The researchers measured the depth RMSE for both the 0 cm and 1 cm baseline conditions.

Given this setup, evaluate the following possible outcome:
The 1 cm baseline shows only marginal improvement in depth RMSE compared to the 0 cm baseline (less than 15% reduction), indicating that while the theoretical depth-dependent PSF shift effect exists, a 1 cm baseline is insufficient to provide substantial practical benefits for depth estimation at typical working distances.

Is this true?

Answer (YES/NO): NO